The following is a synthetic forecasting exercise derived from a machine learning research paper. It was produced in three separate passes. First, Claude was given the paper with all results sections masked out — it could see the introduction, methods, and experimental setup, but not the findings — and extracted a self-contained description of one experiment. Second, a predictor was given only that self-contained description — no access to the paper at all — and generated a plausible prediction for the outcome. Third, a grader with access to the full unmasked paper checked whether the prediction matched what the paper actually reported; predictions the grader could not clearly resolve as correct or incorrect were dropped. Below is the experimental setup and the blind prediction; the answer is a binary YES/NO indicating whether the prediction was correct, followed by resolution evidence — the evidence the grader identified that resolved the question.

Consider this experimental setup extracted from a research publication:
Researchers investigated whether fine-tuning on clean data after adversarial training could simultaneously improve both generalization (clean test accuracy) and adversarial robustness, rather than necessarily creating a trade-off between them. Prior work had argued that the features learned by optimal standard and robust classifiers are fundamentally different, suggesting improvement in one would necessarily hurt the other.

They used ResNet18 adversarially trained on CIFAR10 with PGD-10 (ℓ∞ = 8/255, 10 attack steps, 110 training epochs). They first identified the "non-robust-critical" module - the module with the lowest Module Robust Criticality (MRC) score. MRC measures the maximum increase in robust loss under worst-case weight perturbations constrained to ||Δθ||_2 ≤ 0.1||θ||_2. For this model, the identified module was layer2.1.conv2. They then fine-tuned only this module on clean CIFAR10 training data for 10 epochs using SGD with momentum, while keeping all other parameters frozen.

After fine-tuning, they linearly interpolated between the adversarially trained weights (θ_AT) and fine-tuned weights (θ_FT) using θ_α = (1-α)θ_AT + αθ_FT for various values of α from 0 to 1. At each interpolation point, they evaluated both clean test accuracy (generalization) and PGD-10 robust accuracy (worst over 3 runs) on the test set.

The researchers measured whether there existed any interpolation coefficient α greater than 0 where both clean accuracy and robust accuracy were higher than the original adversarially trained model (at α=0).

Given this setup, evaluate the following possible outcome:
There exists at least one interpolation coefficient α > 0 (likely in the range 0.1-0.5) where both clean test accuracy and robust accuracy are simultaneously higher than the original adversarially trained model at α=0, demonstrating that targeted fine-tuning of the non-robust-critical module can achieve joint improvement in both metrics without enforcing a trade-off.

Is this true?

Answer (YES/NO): YES